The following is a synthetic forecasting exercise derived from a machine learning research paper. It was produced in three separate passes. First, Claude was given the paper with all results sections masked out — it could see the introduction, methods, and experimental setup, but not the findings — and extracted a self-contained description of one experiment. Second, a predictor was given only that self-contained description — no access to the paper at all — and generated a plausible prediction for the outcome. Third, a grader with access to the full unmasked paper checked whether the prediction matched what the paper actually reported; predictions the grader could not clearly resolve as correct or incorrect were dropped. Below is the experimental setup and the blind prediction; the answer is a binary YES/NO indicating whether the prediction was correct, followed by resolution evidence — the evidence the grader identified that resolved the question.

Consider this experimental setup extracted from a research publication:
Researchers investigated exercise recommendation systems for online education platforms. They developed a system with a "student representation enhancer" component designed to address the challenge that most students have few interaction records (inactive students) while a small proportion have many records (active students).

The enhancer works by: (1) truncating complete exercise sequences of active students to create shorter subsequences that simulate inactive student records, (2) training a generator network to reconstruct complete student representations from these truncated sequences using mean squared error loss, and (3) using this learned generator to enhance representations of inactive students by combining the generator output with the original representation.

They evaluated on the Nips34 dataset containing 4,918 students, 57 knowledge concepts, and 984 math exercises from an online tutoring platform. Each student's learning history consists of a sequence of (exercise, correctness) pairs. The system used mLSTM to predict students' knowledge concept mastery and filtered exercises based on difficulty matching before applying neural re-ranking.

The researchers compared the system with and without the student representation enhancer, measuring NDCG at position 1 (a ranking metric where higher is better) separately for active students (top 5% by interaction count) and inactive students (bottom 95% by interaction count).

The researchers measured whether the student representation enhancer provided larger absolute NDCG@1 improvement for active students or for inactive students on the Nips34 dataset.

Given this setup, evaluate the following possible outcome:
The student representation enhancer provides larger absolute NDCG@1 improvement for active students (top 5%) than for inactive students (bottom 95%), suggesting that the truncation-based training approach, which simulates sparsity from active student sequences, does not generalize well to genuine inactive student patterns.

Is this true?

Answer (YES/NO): NO